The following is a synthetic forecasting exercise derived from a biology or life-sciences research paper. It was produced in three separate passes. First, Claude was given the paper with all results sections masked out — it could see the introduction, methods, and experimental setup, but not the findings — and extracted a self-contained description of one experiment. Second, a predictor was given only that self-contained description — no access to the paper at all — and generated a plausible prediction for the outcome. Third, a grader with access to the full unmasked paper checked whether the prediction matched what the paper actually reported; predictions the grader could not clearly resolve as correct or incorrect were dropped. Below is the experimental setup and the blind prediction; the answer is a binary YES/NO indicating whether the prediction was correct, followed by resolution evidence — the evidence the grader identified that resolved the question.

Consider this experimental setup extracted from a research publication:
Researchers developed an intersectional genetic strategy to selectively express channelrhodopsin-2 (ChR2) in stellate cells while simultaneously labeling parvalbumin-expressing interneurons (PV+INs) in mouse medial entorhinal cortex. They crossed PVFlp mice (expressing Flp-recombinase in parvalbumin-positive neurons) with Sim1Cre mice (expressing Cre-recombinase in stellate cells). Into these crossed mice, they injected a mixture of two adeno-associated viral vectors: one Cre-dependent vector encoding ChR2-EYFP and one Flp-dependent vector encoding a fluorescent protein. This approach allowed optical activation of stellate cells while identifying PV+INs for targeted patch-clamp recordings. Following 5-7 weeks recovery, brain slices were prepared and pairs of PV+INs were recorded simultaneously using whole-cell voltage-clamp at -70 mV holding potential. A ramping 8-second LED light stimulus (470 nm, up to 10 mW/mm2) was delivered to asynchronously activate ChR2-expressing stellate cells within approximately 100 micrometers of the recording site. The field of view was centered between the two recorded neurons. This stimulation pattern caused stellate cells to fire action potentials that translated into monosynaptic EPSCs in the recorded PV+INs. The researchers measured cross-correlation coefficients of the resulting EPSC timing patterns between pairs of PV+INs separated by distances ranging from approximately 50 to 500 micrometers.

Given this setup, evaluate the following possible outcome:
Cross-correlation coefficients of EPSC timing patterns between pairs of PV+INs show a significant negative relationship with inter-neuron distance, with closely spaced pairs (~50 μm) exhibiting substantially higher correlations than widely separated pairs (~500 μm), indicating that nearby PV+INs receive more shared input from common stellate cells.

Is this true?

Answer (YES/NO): YES